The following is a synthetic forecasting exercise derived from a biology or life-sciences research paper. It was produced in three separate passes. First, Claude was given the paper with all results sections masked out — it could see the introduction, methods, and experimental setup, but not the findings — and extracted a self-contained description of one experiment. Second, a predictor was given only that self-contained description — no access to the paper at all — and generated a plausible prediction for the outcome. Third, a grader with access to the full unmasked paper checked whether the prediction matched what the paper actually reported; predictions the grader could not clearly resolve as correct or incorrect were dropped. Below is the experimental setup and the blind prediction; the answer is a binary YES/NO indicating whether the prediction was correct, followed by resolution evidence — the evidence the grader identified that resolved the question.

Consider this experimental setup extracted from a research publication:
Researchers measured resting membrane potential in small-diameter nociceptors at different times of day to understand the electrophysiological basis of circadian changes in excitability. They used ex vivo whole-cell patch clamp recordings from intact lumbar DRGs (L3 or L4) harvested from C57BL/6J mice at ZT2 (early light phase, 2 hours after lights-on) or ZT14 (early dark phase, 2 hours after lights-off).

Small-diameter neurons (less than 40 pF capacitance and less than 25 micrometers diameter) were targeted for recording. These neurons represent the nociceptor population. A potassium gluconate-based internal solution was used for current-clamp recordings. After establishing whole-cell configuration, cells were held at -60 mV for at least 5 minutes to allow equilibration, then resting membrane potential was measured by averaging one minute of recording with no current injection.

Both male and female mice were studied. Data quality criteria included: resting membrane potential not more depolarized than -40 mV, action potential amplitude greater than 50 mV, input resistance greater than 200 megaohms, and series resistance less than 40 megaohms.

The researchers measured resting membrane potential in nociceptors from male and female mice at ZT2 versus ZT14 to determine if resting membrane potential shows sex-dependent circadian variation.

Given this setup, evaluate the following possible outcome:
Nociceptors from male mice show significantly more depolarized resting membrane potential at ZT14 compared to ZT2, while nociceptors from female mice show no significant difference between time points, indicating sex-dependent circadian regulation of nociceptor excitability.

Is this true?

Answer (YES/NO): NO